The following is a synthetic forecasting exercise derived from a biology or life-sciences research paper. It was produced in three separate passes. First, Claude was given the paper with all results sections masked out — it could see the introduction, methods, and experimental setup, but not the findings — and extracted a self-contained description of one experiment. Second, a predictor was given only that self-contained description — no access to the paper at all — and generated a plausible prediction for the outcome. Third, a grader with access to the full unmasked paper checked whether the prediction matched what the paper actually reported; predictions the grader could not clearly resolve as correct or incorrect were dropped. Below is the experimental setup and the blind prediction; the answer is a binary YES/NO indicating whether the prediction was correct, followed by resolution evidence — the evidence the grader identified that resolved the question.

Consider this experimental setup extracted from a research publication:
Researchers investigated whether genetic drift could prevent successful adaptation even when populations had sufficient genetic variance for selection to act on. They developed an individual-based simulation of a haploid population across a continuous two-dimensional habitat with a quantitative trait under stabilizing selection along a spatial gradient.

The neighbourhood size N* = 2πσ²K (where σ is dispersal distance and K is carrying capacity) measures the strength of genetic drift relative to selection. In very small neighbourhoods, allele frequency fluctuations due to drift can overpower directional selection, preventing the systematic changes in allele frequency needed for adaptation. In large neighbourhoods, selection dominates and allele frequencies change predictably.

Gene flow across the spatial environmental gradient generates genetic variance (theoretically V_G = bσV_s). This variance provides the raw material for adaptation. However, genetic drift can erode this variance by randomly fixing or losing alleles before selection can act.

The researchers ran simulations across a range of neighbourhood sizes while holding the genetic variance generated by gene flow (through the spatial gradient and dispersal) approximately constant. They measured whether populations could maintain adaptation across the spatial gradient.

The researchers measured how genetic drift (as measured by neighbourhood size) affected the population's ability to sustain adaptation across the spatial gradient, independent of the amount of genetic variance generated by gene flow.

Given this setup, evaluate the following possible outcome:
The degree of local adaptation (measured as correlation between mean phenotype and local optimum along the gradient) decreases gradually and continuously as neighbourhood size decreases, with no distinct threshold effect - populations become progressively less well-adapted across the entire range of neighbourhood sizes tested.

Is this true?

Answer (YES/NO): NO